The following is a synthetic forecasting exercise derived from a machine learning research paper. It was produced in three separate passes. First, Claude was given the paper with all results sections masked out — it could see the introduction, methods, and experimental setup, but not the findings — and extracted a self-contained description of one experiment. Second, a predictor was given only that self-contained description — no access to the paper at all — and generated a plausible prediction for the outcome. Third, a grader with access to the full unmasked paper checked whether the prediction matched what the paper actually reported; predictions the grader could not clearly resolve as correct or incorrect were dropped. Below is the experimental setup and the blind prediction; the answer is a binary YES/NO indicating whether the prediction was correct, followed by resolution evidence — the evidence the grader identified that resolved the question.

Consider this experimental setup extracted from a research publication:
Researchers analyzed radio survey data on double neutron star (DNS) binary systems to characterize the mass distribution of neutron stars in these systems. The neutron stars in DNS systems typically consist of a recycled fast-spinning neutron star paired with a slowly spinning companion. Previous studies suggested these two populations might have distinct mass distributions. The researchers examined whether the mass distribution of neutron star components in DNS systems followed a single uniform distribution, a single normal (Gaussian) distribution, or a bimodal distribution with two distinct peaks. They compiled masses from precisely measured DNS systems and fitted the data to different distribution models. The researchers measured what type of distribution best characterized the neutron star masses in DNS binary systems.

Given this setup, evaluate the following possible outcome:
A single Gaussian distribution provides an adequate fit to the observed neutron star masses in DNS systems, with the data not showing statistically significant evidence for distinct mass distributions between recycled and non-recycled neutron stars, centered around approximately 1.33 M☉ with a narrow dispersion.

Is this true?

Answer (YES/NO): NO